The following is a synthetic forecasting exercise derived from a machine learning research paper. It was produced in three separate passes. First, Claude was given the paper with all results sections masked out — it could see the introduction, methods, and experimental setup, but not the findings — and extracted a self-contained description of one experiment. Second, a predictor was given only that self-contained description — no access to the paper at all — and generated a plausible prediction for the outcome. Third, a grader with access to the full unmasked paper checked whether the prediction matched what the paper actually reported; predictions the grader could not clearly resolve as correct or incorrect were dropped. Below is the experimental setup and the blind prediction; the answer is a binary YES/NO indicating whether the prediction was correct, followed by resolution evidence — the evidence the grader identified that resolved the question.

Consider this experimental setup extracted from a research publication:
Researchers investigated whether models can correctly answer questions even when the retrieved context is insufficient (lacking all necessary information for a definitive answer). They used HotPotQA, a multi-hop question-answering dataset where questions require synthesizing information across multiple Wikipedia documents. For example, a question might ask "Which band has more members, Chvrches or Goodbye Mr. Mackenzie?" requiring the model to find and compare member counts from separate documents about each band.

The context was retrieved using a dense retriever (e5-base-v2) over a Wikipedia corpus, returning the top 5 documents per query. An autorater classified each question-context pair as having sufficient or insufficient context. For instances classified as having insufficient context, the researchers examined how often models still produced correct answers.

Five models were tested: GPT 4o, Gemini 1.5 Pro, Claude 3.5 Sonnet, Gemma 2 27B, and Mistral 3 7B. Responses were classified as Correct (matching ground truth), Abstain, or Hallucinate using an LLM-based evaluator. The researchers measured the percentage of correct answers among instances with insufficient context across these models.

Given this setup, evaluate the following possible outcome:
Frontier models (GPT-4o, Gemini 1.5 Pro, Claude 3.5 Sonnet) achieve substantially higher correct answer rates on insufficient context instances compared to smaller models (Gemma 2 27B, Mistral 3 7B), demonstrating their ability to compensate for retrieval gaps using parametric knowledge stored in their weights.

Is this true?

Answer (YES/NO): NO